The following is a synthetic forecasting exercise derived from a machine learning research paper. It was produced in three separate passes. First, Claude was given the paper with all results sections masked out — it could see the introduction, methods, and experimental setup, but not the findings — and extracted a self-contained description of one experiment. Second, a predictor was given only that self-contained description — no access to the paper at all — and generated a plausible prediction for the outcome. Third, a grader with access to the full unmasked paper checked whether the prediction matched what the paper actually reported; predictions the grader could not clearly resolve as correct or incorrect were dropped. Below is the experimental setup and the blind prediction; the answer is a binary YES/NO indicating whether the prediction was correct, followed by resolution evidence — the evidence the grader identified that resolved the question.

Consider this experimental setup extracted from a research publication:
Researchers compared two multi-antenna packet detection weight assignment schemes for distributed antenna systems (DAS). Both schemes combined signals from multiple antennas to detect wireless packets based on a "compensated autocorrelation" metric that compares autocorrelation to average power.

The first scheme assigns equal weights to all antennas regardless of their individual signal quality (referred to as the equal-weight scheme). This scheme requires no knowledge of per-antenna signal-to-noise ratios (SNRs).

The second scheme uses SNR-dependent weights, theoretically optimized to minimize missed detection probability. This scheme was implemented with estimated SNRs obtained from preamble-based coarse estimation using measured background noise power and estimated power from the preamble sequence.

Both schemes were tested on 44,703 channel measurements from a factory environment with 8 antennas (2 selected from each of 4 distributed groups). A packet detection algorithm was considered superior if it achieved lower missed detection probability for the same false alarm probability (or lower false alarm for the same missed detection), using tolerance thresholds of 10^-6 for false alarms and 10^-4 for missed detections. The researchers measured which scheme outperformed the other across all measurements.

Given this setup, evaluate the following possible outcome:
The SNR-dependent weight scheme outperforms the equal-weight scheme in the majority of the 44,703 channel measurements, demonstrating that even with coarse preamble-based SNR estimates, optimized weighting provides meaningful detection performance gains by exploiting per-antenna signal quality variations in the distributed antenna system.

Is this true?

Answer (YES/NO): NO